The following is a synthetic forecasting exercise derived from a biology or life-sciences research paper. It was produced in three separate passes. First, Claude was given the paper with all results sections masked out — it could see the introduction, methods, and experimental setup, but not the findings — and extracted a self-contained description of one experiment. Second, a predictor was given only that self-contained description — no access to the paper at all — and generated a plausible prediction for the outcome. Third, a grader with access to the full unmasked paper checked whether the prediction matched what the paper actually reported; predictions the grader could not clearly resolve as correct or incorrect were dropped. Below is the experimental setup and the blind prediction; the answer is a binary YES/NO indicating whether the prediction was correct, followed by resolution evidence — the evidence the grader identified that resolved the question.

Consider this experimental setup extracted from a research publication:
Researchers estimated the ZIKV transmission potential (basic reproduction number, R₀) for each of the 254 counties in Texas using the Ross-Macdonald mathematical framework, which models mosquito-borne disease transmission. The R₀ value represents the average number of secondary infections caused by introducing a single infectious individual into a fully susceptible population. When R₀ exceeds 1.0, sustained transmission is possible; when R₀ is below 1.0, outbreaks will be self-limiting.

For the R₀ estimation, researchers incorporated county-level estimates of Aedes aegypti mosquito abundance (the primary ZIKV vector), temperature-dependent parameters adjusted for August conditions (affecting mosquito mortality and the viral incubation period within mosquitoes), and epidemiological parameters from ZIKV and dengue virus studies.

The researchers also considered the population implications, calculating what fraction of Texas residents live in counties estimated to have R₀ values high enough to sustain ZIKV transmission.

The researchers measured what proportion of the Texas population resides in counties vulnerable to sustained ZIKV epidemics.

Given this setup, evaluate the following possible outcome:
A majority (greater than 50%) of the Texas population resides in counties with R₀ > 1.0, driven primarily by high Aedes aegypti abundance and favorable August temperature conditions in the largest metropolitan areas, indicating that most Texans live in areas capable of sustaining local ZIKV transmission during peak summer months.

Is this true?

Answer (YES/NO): NO